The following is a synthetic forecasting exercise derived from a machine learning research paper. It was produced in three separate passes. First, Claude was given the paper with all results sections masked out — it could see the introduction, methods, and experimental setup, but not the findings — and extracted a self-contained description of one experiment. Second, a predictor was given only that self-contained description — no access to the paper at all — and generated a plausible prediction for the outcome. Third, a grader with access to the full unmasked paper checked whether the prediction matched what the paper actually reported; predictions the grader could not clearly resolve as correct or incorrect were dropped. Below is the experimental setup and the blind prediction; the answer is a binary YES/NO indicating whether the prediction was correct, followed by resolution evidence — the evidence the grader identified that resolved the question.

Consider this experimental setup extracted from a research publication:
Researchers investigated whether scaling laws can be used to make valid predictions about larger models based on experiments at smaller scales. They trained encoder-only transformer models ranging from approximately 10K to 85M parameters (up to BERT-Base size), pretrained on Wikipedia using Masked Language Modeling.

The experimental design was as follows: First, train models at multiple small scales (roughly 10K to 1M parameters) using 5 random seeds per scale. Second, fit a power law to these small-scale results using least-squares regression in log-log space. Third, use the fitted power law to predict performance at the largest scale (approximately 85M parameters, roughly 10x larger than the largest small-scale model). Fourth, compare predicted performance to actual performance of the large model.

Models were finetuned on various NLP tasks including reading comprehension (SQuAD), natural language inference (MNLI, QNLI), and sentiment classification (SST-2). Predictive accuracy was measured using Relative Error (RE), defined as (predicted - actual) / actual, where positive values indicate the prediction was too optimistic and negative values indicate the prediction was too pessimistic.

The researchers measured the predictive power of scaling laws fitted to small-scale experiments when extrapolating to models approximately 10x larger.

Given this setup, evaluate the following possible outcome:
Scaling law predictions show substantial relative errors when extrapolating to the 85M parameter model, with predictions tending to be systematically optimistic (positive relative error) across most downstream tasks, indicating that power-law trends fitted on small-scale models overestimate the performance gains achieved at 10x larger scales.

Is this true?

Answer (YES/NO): NO